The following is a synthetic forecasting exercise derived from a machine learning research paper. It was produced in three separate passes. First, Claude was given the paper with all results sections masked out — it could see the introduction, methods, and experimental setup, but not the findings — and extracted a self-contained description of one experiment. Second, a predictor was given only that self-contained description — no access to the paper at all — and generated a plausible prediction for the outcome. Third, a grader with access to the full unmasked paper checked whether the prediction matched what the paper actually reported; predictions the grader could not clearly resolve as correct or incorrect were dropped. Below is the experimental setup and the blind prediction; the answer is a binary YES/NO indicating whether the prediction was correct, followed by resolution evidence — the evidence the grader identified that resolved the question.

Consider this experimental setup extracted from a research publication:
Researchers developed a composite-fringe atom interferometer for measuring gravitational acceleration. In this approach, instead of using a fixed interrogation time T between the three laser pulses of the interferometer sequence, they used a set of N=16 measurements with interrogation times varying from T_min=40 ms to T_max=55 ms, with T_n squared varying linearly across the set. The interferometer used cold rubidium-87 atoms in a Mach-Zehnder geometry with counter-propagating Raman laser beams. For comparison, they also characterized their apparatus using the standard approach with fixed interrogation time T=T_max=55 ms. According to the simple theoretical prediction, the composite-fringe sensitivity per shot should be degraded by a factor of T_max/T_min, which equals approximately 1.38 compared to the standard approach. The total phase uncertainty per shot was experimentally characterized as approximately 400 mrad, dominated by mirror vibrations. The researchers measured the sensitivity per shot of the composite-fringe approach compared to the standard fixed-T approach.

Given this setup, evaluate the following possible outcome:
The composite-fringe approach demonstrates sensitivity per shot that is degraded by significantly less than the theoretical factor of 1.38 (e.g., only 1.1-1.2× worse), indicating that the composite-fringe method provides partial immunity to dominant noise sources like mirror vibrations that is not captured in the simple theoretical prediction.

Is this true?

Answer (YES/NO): NO